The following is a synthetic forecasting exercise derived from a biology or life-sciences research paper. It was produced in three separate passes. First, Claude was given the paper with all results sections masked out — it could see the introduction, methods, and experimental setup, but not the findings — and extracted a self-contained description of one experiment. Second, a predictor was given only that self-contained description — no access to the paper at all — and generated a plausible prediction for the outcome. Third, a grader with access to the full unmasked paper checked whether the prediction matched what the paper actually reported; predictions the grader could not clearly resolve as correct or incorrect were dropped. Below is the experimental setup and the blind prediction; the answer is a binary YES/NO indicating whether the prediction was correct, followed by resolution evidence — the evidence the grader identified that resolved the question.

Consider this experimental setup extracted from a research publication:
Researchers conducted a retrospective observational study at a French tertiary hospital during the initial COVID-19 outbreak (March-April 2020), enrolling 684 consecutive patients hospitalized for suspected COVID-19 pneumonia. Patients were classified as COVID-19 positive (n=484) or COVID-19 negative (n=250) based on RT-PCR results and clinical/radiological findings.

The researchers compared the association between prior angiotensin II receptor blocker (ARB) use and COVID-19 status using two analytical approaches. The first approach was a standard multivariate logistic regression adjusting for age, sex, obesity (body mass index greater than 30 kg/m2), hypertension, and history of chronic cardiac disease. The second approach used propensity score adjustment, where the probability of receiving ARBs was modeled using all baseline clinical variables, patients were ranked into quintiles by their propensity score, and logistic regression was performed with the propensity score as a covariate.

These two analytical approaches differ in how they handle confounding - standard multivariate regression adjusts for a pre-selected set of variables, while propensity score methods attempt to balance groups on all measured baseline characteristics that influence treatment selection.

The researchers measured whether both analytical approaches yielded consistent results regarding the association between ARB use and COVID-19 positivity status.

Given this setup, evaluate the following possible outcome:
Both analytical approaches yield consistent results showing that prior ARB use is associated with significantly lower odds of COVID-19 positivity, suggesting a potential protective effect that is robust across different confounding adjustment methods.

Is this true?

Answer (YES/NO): NO